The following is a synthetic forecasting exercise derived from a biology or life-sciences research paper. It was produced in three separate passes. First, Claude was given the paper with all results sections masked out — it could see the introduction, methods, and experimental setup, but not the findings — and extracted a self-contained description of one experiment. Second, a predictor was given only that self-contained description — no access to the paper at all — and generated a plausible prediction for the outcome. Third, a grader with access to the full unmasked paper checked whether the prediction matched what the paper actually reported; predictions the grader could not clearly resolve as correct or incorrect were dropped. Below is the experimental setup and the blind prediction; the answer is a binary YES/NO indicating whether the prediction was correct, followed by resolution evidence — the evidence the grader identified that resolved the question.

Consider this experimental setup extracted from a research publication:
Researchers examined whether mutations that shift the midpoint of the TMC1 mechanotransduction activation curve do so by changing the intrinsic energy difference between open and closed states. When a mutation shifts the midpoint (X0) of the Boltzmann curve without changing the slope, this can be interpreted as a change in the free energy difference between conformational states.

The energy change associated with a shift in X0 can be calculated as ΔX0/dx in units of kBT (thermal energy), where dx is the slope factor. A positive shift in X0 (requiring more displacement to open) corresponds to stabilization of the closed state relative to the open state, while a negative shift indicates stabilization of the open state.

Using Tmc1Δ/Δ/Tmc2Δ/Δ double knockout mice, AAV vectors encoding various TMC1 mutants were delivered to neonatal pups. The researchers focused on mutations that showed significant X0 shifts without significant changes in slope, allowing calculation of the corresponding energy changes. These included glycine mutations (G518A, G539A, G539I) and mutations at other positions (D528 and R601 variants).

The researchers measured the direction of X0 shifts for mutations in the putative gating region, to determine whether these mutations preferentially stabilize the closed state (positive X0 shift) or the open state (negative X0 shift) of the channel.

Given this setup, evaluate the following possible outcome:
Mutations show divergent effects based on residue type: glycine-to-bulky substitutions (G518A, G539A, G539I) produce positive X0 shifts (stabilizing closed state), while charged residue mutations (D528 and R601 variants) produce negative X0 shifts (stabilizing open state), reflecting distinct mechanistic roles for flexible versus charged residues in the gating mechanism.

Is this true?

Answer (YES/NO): NO